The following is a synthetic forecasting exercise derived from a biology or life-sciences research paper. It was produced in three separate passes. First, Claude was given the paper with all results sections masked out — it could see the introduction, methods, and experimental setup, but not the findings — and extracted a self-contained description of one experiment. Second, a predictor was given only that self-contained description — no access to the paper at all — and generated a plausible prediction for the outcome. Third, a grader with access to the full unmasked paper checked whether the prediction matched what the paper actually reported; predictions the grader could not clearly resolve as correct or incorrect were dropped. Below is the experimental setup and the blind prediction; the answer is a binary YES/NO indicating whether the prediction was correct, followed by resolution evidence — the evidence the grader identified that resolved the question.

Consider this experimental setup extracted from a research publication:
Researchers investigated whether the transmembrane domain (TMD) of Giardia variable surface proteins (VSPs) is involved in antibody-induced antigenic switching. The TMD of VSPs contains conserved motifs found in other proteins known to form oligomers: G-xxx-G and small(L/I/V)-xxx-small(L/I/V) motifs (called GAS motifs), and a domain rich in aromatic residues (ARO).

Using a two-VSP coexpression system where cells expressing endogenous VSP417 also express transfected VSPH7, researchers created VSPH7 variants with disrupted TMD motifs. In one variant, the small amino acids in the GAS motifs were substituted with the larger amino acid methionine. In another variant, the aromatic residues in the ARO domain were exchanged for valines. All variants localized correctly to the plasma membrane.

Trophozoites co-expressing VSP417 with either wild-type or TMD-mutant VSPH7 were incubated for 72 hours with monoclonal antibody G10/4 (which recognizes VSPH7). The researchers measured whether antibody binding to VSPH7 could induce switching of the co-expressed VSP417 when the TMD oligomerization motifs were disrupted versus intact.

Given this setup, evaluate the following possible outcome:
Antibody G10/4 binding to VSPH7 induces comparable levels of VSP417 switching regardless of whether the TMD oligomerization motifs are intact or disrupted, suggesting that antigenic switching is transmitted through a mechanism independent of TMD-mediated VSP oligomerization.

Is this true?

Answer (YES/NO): NO